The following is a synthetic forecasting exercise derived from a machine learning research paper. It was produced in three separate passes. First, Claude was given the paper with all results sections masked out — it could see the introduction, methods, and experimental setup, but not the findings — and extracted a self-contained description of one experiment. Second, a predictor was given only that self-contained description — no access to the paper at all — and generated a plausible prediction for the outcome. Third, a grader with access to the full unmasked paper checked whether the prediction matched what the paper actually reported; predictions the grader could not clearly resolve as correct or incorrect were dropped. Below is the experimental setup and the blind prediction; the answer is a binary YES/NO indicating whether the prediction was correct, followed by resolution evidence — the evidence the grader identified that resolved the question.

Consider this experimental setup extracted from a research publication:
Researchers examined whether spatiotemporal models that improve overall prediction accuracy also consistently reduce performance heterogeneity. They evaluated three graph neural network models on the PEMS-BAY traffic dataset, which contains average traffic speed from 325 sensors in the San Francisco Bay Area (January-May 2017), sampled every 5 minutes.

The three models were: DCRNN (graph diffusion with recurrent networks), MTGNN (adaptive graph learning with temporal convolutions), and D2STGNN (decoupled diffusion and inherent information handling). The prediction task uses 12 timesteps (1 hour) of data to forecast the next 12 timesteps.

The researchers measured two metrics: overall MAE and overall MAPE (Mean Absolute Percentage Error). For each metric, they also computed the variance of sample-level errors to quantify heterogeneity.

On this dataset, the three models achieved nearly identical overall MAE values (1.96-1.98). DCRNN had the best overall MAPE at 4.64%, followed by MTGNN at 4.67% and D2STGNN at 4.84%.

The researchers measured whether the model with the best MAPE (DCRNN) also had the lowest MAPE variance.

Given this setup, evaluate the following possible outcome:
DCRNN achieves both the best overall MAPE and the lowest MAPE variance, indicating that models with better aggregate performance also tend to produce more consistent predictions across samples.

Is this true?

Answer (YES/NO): NO